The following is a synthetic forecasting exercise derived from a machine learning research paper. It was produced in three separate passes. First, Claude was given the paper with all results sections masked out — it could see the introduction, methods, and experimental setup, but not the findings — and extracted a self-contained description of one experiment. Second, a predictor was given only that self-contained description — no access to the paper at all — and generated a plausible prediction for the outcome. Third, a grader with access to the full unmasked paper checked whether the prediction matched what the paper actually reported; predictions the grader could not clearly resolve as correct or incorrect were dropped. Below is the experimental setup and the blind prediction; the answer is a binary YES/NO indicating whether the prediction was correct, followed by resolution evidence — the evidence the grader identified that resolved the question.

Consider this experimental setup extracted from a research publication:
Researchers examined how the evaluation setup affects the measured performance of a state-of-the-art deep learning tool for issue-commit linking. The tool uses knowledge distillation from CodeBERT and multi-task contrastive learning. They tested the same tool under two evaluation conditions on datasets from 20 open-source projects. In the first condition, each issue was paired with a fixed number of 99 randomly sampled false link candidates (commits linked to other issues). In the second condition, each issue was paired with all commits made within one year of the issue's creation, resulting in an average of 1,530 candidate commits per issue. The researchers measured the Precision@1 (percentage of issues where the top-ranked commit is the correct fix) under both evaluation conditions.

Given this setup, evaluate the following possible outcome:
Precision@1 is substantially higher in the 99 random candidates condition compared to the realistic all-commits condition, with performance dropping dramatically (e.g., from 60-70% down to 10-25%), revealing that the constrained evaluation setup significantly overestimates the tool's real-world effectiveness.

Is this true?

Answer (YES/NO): NO